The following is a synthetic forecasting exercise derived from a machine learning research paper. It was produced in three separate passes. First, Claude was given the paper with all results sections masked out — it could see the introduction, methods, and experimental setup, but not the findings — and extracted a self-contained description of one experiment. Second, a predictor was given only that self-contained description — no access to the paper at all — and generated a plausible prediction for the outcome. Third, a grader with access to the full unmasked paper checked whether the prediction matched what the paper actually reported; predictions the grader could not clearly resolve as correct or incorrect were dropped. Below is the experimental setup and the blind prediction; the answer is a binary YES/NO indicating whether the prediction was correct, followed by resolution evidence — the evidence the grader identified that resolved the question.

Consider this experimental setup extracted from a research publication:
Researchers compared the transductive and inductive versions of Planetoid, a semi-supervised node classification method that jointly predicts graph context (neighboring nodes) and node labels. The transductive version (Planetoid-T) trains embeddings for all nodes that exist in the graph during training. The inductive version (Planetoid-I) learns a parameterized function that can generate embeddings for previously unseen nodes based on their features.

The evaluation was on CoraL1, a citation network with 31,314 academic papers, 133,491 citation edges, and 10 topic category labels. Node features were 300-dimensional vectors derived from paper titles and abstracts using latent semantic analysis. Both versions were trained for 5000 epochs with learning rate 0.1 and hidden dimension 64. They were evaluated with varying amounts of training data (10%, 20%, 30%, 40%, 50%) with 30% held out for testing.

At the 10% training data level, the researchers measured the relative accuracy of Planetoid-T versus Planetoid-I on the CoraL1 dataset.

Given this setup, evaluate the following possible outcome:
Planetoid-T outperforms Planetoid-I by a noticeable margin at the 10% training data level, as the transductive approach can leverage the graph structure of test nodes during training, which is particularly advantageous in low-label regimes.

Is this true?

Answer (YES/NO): NO